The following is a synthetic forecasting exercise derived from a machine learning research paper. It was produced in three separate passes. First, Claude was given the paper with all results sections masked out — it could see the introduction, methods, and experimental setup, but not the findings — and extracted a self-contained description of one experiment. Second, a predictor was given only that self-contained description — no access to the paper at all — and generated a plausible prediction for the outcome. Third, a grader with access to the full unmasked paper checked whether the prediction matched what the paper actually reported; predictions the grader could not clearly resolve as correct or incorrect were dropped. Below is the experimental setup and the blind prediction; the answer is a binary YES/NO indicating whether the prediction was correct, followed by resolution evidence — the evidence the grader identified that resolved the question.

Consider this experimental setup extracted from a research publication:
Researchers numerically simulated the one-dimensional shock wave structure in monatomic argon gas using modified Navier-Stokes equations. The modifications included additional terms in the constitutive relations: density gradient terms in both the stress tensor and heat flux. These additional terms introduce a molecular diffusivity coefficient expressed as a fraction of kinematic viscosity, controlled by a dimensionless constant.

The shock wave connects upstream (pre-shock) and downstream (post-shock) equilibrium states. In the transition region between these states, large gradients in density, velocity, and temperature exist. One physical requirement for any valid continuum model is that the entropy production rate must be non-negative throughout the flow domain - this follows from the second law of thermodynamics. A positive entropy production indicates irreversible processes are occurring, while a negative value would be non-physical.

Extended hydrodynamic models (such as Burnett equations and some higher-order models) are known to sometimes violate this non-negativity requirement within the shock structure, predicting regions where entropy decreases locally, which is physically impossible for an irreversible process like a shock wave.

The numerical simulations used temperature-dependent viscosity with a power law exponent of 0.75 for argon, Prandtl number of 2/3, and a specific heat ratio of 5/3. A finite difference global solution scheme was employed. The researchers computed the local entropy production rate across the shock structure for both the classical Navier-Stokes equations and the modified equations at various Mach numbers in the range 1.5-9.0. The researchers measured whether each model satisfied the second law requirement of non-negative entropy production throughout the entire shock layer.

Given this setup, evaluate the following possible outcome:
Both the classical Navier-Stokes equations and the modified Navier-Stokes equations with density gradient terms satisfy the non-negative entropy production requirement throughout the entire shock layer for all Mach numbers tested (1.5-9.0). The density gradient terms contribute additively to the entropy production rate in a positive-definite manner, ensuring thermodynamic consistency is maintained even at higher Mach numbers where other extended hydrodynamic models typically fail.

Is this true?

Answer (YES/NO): NO